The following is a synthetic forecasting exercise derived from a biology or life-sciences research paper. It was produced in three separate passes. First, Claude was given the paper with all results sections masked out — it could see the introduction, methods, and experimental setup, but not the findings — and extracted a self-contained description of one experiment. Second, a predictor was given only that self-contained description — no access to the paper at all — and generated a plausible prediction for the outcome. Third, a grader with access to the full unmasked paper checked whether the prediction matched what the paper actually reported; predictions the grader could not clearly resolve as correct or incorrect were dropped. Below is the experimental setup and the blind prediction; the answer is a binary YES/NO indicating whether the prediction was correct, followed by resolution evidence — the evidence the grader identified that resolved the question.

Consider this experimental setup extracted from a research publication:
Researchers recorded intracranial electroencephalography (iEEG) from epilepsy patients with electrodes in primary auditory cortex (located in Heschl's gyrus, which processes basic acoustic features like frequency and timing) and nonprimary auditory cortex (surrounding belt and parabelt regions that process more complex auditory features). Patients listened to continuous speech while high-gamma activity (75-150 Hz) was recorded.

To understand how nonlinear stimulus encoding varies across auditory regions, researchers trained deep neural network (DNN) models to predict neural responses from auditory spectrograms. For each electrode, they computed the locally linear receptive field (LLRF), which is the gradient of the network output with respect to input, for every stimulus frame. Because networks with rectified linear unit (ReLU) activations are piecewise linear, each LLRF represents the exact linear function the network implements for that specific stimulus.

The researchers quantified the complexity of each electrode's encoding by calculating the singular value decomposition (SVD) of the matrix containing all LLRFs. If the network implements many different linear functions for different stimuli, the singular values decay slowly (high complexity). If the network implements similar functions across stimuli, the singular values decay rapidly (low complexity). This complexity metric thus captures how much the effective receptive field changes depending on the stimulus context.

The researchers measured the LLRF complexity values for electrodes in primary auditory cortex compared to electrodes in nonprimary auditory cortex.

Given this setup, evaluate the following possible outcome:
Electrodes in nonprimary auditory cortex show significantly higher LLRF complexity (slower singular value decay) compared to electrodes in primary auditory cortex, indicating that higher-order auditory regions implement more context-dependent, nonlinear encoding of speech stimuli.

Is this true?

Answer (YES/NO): YES